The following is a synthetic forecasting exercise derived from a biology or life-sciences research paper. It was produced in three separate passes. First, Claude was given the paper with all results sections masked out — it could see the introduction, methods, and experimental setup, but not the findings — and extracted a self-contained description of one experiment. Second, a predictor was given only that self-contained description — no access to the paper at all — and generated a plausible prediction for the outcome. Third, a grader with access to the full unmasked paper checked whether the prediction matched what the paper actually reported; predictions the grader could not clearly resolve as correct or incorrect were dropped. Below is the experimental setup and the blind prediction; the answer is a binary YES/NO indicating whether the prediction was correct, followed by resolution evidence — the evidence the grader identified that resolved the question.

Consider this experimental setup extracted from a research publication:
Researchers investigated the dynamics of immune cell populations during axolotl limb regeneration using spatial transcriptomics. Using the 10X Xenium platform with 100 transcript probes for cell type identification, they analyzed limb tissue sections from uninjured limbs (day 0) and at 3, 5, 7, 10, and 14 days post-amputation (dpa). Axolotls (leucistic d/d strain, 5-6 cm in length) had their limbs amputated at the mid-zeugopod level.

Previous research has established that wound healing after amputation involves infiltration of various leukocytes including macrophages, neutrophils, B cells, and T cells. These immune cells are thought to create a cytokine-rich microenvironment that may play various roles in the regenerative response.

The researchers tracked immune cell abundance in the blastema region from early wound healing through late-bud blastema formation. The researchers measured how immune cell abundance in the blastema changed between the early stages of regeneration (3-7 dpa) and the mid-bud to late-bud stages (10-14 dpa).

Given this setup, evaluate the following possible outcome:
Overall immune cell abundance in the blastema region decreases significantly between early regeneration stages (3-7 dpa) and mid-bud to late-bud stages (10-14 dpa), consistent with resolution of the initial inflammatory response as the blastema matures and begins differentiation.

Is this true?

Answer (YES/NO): YES